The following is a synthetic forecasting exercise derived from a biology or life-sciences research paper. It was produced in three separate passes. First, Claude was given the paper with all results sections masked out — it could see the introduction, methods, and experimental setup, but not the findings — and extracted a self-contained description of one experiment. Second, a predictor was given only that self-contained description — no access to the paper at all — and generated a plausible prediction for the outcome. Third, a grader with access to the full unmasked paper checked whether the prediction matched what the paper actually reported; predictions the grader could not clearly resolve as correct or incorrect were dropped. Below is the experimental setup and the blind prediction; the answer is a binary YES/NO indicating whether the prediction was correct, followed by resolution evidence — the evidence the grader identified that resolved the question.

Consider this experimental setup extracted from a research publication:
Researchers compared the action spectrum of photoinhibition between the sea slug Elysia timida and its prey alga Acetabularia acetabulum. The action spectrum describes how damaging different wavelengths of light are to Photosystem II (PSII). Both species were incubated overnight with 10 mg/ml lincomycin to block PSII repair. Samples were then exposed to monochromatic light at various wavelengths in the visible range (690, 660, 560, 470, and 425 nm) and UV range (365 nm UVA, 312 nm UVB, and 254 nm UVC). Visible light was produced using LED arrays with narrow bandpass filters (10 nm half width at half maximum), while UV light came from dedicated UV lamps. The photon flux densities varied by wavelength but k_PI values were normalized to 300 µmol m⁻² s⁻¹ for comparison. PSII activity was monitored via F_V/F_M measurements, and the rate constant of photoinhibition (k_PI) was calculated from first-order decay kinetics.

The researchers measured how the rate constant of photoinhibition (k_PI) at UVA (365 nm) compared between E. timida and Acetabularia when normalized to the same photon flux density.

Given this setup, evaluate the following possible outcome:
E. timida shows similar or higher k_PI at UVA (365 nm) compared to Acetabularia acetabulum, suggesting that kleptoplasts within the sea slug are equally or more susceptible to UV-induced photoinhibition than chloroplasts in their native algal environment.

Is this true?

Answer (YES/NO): NO